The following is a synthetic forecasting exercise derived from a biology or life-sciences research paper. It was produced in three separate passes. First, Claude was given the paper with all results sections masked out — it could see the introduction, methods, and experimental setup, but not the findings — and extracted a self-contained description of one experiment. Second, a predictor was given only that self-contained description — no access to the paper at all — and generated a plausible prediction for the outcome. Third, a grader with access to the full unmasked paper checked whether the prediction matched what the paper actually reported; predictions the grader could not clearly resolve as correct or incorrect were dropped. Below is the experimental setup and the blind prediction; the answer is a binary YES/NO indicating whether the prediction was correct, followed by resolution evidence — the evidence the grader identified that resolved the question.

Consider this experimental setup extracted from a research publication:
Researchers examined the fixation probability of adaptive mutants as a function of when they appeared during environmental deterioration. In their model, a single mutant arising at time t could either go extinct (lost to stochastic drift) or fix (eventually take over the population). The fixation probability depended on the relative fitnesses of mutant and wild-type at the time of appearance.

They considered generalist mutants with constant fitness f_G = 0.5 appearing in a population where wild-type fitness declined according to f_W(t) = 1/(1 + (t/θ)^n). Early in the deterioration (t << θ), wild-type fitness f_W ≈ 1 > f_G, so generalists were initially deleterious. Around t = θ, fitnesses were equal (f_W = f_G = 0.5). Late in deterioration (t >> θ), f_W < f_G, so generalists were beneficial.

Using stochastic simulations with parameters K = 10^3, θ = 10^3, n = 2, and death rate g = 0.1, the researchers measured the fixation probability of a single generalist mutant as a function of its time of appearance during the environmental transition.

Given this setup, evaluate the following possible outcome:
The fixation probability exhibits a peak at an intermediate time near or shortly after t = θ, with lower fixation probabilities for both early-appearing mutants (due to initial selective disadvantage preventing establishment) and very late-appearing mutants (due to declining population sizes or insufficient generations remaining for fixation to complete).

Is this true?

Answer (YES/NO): NO